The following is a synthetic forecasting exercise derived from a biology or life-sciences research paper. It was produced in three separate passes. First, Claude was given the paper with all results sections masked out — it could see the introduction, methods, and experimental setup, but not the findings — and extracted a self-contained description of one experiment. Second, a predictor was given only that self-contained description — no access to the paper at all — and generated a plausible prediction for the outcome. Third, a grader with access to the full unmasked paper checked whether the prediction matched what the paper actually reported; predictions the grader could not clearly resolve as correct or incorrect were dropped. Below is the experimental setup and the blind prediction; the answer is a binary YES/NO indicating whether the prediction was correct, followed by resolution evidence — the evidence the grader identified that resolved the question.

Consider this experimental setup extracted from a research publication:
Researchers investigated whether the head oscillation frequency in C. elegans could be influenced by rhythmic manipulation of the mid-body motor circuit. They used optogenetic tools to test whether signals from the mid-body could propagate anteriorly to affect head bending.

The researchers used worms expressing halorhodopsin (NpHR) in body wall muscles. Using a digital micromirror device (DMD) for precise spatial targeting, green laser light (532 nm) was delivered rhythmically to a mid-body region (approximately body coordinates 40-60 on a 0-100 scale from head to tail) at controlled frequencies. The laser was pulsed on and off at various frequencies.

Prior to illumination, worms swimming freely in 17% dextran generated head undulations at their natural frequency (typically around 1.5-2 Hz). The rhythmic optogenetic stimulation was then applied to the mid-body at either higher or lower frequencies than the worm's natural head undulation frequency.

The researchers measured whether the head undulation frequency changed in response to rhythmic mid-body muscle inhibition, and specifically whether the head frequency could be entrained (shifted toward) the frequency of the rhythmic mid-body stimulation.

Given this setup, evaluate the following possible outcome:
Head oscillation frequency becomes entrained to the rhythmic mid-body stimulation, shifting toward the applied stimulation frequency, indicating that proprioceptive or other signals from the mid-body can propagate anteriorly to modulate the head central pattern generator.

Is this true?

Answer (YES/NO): YES